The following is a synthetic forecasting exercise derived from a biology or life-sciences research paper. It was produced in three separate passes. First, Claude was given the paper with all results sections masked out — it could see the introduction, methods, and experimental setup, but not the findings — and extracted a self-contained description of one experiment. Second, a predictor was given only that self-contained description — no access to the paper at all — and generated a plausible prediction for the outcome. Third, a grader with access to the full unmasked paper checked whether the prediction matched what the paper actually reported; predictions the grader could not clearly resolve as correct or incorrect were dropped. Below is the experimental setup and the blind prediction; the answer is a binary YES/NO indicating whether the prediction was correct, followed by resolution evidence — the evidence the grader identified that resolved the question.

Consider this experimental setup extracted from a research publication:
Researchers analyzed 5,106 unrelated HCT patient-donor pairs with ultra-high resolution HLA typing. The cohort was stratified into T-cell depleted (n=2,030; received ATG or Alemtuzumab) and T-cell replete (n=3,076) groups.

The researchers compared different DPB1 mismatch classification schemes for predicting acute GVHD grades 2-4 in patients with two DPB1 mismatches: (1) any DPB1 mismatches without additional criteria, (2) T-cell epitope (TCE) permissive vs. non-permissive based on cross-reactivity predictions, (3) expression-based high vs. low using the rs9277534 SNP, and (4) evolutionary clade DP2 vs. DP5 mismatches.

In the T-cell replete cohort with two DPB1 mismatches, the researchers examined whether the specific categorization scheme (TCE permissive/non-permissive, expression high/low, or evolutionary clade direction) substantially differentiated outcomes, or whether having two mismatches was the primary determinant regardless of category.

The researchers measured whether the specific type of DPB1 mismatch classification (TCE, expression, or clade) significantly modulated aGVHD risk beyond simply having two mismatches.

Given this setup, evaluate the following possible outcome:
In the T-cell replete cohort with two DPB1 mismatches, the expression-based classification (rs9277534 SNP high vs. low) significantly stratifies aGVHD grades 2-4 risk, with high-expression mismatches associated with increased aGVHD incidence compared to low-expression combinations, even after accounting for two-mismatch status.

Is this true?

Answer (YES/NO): NO